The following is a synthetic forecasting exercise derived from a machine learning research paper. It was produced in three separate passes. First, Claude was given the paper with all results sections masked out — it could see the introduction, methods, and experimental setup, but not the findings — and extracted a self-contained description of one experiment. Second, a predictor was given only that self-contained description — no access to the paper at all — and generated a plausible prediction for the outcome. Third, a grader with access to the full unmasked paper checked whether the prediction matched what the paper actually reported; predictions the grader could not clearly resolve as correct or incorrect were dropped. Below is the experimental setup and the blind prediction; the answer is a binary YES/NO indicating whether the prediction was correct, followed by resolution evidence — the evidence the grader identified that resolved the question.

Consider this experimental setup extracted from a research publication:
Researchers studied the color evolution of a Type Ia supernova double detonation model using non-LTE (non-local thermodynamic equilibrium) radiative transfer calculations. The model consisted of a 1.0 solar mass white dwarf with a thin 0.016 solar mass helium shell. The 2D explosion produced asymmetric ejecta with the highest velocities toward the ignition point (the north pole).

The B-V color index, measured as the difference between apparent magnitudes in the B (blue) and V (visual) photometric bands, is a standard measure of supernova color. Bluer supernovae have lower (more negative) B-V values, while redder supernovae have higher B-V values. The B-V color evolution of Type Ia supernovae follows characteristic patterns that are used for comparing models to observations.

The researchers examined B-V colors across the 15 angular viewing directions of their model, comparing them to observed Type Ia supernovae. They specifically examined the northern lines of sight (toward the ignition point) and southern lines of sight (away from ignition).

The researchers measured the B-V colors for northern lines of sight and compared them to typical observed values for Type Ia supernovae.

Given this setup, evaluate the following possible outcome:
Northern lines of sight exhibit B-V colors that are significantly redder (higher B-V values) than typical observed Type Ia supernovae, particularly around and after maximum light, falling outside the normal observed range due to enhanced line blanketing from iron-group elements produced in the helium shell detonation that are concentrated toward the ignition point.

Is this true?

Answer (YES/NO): NO